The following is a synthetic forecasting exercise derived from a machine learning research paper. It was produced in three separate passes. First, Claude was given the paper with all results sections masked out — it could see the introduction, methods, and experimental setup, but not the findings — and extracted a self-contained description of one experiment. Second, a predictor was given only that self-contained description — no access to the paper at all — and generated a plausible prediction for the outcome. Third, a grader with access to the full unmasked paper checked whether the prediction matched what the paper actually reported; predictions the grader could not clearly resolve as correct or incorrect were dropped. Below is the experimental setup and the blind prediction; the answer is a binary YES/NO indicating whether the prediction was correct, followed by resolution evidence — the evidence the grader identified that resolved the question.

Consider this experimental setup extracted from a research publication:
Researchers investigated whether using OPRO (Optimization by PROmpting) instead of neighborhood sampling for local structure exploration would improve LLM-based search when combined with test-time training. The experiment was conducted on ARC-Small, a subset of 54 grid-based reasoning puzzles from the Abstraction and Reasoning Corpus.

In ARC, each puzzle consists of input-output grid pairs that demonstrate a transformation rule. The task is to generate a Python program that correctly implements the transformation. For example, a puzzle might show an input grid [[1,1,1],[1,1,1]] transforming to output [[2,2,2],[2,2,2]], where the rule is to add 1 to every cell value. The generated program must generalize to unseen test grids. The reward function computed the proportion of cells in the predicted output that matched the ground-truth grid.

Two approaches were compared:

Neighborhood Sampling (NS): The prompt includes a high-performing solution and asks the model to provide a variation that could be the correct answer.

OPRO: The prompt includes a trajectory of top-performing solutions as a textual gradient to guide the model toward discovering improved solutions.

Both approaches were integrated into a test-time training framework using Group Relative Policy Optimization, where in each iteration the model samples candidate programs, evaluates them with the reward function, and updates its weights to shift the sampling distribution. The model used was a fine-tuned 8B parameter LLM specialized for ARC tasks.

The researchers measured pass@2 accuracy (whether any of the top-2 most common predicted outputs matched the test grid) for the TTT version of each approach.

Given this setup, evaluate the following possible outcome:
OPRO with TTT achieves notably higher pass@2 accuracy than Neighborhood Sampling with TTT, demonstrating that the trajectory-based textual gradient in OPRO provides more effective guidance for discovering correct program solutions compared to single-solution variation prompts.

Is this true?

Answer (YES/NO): NO